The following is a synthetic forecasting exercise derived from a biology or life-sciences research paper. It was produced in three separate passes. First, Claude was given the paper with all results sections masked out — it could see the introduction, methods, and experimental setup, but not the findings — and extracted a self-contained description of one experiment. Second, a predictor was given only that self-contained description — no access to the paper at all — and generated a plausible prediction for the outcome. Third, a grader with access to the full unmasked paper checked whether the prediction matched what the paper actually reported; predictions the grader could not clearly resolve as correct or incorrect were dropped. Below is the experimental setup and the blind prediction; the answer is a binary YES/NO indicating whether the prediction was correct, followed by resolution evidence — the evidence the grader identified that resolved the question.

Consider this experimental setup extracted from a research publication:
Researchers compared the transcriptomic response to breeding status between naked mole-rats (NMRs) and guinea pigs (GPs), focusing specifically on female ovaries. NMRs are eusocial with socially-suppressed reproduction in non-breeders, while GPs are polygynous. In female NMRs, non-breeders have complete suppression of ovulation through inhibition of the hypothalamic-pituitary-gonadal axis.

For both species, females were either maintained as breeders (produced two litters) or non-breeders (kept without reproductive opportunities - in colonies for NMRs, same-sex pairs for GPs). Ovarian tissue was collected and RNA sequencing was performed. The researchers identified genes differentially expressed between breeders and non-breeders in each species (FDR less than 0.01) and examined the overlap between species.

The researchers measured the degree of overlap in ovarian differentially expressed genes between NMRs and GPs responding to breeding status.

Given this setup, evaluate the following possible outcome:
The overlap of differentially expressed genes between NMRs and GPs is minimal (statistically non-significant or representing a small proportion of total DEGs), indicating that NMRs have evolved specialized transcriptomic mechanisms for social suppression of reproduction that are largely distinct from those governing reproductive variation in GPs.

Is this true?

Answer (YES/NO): YES